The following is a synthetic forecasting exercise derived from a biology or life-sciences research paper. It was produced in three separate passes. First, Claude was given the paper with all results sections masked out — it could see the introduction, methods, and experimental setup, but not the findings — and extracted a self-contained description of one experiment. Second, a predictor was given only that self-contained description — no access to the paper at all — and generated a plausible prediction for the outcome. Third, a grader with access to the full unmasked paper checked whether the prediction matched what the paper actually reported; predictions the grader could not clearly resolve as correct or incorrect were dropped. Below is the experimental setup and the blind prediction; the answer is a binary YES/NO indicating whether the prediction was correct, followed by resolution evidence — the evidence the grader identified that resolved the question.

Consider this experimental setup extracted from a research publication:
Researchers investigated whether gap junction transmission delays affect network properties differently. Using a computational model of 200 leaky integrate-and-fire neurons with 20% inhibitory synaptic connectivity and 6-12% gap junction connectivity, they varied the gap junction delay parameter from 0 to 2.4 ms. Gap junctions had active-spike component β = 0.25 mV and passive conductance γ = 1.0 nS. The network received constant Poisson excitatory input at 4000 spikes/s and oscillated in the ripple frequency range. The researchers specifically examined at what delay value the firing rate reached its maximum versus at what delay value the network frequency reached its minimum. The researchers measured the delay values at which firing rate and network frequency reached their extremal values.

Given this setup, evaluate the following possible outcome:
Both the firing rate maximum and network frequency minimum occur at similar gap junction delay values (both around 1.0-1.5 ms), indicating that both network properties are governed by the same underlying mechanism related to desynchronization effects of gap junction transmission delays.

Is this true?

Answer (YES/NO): NO